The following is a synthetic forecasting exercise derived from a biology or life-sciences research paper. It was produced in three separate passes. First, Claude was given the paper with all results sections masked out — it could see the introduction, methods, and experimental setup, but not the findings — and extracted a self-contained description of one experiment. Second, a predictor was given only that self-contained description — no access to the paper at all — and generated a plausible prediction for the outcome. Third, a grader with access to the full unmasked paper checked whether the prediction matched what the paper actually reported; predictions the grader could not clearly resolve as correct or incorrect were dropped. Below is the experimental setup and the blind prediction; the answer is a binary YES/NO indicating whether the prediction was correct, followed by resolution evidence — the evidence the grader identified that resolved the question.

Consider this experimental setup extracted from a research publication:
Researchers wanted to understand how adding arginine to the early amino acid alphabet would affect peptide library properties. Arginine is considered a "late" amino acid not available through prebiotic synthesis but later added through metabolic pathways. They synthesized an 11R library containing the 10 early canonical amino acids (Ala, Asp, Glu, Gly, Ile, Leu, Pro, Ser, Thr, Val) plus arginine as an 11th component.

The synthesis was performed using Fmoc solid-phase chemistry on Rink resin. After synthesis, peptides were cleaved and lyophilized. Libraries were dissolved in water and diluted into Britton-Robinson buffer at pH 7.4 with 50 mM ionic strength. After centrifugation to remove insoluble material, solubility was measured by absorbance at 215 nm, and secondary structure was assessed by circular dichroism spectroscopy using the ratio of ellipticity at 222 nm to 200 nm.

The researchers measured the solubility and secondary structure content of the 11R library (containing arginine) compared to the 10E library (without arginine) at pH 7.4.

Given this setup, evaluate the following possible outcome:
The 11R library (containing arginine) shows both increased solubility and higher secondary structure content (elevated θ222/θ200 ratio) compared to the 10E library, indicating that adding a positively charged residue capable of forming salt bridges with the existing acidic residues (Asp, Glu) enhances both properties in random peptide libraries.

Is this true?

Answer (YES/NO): YES